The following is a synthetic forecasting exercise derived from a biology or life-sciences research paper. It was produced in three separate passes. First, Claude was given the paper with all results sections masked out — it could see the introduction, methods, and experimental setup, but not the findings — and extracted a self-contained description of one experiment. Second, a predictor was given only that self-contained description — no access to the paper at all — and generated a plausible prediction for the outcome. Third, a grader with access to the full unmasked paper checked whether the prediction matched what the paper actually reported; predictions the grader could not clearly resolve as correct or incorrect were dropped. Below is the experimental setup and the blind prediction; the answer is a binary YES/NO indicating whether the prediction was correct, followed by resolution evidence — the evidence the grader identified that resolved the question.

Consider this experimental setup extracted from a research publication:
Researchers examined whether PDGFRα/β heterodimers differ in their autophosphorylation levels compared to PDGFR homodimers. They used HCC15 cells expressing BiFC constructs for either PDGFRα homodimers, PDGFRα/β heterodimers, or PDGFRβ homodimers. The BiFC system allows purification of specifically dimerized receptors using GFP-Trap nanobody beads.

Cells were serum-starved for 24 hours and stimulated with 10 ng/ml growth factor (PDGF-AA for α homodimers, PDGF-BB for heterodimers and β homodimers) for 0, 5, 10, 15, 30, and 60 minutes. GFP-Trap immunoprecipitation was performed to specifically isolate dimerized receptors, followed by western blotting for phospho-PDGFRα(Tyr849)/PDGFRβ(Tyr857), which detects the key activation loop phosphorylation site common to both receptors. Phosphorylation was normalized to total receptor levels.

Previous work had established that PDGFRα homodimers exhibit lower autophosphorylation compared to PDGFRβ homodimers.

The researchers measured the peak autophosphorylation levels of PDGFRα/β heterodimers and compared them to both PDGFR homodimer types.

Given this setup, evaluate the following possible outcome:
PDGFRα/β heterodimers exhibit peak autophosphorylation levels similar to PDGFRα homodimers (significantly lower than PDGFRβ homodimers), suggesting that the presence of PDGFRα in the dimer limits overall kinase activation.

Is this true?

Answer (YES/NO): NO